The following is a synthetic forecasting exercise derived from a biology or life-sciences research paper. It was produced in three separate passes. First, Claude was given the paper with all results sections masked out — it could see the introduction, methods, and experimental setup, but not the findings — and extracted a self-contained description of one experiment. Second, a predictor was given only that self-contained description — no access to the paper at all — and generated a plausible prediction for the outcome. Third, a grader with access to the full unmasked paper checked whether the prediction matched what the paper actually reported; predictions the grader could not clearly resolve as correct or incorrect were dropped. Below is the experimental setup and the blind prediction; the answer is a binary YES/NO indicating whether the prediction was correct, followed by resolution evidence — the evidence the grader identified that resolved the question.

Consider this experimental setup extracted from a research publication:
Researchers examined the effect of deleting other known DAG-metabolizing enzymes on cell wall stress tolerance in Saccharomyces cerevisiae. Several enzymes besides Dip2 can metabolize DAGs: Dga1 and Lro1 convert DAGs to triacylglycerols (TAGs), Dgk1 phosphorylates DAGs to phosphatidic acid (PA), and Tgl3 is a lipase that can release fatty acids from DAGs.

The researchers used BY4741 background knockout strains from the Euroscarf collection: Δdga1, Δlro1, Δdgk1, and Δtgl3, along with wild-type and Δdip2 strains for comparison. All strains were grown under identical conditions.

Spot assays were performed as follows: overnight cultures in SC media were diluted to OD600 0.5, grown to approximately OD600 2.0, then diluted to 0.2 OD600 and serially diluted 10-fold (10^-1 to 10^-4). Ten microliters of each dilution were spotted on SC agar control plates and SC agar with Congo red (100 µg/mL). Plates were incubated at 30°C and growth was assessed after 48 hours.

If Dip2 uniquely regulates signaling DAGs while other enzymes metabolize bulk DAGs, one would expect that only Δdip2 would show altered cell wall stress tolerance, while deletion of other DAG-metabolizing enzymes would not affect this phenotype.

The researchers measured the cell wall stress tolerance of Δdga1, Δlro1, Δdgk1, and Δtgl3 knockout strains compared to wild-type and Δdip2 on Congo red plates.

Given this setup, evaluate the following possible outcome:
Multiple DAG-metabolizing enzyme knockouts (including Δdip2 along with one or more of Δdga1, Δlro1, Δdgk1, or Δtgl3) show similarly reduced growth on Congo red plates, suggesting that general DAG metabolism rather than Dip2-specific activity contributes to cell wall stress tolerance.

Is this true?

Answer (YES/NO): NO